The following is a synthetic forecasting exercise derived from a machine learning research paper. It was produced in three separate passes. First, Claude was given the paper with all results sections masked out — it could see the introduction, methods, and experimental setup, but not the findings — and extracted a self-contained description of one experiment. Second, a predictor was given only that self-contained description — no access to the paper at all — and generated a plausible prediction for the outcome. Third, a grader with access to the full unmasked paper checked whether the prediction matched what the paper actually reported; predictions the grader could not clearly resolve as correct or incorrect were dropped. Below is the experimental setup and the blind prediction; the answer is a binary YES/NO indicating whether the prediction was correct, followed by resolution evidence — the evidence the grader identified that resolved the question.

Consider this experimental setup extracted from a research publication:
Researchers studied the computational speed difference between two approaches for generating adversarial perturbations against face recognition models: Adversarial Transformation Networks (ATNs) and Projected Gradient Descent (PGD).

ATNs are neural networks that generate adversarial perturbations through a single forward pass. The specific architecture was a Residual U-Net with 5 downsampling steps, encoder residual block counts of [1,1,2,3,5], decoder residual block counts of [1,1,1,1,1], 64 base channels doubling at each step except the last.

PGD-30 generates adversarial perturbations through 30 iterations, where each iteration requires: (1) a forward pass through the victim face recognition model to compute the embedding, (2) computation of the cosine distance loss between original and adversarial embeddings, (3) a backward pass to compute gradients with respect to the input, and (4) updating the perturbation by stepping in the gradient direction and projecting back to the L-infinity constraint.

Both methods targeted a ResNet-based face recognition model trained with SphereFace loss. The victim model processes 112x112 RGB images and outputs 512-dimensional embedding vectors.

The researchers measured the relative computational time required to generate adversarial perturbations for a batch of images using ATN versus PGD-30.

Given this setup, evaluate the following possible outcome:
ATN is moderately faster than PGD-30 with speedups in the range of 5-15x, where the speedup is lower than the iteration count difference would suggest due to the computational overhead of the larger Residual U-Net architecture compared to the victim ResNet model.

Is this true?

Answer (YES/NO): NO